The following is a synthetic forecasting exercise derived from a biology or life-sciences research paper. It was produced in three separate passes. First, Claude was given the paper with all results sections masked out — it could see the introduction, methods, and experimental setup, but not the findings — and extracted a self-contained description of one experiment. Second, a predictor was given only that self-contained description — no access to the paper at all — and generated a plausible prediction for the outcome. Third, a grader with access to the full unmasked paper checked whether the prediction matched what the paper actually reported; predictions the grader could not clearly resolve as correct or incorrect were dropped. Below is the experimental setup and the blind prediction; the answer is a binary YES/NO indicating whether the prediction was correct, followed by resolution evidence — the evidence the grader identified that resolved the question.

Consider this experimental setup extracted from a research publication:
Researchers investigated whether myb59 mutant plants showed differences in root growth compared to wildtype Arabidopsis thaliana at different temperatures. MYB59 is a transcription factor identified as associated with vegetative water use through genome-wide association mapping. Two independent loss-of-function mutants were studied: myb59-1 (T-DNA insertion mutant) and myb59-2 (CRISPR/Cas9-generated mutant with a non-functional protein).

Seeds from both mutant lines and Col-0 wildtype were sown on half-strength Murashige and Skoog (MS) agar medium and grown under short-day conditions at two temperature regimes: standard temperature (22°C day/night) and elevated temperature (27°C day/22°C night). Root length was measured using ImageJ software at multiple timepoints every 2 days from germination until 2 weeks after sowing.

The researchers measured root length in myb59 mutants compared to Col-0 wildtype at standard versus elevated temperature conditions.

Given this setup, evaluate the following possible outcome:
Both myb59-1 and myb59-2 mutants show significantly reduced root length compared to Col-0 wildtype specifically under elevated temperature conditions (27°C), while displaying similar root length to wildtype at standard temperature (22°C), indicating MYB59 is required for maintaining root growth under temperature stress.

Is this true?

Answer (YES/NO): NO